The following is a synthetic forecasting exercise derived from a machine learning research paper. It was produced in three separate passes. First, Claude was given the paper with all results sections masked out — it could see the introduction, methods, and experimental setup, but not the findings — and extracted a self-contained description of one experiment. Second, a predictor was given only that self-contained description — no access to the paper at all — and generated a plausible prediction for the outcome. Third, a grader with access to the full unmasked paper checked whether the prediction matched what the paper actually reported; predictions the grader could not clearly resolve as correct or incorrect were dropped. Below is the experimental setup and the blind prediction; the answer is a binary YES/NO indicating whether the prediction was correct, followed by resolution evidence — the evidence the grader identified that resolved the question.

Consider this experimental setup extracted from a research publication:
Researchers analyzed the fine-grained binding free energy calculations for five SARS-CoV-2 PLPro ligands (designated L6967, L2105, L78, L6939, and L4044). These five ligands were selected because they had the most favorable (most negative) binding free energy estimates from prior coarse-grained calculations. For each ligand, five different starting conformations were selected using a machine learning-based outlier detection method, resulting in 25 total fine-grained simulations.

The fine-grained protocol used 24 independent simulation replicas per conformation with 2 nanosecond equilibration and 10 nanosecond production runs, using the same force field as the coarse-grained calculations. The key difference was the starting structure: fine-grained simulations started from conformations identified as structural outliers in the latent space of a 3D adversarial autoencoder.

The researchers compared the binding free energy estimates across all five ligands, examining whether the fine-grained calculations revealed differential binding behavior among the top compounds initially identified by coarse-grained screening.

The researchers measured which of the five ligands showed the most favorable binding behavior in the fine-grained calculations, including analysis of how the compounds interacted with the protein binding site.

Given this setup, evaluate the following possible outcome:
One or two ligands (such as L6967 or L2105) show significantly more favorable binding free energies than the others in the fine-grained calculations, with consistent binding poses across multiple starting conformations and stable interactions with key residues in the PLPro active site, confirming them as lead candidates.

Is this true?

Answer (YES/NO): NO